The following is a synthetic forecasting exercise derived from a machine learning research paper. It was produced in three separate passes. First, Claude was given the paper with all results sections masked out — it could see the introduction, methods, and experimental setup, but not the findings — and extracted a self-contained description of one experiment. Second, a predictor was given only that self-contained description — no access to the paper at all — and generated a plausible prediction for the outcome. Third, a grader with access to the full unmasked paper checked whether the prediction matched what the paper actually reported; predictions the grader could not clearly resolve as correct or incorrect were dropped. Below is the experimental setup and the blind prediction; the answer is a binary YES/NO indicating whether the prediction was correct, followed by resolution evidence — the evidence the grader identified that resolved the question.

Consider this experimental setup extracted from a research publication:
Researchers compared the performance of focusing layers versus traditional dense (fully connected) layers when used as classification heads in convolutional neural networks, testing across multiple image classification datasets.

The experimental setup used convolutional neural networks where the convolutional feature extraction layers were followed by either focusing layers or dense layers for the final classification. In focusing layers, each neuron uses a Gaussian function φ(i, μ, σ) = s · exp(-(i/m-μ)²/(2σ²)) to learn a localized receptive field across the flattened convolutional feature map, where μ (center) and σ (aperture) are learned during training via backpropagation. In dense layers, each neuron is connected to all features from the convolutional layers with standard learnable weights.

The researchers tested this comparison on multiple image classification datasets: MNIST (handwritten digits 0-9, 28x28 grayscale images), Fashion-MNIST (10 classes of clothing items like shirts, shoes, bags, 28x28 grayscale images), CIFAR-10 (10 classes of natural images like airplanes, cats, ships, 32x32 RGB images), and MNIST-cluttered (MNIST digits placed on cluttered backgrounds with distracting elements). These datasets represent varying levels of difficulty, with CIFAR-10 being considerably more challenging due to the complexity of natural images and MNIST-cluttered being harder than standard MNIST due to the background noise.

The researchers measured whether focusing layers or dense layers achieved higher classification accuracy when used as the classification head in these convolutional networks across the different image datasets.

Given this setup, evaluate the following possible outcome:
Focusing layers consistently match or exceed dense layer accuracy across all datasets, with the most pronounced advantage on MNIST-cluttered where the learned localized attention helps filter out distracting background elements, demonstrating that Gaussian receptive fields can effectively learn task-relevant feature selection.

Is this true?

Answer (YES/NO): NO